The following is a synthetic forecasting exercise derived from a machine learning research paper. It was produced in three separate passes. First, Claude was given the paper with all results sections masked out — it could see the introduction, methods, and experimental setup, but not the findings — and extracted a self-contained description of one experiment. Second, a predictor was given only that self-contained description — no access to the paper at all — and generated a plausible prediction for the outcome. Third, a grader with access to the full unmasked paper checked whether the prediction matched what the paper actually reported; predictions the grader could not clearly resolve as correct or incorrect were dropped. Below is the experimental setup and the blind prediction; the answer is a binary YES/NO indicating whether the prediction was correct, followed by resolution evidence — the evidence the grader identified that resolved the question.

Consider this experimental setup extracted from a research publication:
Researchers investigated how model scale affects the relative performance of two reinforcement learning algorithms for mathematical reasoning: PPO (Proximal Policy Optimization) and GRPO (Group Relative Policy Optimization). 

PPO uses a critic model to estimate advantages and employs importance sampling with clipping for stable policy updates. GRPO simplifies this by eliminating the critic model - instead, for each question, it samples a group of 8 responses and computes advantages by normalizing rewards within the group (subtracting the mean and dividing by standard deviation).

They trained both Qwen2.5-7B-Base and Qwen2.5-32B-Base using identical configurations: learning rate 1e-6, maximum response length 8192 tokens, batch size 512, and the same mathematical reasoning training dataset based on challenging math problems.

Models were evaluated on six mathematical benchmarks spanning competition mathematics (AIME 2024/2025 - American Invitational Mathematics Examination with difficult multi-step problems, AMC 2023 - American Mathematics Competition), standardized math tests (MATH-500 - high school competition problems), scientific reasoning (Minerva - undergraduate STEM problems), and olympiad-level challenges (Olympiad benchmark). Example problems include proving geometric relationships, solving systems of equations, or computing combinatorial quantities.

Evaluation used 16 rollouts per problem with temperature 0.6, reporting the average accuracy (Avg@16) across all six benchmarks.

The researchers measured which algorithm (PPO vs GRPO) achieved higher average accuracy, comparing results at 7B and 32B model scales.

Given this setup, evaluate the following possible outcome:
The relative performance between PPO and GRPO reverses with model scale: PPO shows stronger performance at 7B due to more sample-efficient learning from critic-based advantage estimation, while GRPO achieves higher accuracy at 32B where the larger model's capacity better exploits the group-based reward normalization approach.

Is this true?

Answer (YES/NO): NO